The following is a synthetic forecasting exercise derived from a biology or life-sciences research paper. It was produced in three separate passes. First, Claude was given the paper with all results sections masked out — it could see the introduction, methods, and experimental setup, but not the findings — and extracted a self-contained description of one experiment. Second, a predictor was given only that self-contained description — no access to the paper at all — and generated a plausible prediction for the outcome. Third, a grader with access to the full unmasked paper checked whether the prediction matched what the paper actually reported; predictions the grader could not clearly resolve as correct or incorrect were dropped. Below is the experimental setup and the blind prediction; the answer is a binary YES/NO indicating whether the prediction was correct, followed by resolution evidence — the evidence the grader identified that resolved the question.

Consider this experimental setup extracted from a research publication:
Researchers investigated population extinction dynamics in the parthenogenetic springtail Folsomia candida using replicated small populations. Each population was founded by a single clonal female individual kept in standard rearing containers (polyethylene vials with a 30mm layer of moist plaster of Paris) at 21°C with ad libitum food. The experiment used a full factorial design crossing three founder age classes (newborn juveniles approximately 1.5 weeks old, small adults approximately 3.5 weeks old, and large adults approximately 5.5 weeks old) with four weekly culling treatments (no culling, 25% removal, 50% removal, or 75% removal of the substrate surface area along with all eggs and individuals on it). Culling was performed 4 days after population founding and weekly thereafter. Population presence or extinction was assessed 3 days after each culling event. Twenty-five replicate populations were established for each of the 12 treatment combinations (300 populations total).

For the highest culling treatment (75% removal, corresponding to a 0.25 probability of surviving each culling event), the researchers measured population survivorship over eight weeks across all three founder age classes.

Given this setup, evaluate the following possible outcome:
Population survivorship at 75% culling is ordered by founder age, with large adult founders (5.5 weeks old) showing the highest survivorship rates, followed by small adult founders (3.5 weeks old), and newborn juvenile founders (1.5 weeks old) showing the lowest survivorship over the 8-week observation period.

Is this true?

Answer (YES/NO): NO